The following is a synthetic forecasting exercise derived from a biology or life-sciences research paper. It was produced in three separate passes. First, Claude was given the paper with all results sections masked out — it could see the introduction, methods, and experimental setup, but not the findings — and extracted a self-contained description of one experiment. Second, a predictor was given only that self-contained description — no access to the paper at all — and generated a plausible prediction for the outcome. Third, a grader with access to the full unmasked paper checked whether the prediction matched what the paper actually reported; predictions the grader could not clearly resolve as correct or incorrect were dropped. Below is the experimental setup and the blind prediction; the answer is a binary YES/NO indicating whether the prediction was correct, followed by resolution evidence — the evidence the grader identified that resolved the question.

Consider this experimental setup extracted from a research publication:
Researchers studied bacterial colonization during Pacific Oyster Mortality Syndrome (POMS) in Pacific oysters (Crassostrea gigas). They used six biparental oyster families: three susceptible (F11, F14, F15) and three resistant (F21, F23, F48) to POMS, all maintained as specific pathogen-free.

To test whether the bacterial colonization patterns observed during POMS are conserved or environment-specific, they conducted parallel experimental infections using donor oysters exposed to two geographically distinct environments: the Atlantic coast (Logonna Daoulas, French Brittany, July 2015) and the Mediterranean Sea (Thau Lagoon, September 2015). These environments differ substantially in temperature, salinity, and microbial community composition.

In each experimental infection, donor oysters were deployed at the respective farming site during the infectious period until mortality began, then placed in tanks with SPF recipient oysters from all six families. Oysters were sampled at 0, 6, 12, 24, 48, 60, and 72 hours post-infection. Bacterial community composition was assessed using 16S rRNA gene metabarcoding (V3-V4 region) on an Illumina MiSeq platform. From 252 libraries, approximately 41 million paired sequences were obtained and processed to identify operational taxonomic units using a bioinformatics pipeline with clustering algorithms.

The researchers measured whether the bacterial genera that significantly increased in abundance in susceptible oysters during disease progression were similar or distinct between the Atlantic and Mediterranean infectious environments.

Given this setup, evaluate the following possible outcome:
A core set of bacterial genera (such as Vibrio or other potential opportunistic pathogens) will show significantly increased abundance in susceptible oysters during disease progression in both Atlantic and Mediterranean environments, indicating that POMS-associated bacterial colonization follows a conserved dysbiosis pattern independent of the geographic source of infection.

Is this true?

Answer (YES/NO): YES